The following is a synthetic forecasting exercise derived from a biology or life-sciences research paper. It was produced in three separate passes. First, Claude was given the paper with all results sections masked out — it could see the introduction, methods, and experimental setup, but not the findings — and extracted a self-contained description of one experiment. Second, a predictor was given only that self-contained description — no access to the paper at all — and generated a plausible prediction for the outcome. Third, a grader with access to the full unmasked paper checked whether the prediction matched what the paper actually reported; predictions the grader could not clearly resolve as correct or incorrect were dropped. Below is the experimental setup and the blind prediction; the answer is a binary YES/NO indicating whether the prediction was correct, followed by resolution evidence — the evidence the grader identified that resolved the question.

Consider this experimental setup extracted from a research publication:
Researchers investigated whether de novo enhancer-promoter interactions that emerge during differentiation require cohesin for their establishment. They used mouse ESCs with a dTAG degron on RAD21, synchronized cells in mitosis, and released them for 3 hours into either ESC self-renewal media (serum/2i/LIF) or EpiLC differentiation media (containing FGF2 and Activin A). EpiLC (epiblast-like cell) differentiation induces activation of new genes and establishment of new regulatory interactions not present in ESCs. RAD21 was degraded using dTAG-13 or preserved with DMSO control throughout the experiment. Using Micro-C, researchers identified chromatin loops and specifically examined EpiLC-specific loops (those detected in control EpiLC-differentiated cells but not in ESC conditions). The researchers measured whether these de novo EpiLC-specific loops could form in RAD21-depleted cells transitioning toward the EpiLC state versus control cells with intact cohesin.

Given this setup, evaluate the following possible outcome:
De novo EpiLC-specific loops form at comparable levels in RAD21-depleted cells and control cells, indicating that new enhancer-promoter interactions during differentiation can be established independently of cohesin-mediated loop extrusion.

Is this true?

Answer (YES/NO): NO